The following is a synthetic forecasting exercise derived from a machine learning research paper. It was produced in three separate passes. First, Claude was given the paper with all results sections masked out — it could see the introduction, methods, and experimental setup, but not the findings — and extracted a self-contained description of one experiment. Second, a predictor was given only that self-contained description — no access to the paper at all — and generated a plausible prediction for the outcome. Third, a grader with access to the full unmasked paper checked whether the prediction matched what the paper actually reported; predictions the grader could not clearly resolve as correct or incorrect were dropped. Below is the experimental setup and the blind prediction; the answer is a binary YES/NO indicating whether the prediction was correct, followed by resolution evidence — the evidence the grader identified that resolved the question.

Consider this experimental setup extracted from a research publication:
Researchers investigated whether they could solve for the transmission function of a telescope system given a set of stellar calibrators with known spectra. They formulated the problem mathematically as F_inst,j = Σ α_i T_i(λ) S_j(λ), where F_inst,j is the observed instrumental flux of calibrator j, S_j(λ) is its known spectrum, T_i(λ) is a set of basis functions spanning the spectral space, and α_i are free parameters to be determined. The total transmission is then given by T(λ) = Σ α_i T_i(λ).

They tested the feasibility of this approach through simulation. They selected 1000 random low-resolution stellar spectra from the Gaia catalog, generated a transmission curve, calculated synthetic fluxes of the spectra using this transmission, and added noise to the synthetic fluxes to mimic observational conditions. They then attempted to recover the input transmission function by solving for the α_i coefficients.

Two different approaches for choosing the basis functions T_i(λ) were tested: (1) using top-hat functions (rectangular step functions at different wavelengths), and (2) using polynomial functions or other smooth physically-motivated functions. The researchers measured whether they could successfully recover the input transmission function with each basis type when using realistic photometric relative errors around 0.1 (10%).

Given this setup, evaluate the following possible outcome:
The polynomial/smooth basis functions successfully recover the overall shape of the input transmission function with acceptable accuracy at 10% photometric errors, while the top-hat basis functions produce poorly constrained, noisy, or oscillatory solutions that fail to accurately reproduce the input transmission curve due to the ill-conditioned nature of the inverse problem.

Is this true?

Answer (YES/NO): NO